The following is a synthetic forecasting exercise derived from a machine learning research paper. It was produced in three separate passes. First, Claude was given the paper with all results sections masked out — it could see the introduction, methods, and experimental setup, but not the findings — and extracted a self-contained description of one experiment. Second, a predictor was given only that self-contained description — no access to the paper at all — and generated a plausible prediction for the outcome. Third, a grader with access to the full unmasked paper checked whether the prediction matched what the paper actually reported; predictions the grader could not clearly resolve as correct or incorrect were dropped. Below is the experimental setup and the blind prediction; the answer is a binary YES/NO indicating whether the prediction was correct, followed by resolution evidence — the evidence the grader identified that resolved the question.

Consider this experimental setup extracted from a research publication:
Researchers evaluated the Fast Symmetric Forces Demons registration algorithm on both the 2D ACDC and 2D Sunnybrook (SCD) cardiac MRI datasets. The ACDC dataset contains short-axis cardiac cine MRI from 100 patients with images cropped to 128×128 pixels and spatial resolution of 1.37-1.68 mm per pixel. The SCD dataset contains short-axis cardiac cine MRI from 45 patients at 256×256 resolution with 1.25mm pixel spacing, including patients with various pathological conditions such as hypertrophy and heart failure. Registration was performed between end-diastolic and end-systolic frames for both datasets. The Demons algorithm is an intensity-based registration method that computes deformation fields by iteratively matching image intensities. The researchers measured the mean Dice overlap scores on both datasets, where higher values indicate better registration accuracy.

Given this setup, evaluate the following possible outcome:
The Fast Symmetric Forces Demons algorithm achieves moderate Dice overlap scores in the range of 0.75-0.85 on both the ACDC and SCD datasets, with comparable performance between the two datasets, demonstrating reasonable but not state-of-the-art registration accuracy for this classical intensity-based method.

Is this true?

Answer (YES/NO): NO